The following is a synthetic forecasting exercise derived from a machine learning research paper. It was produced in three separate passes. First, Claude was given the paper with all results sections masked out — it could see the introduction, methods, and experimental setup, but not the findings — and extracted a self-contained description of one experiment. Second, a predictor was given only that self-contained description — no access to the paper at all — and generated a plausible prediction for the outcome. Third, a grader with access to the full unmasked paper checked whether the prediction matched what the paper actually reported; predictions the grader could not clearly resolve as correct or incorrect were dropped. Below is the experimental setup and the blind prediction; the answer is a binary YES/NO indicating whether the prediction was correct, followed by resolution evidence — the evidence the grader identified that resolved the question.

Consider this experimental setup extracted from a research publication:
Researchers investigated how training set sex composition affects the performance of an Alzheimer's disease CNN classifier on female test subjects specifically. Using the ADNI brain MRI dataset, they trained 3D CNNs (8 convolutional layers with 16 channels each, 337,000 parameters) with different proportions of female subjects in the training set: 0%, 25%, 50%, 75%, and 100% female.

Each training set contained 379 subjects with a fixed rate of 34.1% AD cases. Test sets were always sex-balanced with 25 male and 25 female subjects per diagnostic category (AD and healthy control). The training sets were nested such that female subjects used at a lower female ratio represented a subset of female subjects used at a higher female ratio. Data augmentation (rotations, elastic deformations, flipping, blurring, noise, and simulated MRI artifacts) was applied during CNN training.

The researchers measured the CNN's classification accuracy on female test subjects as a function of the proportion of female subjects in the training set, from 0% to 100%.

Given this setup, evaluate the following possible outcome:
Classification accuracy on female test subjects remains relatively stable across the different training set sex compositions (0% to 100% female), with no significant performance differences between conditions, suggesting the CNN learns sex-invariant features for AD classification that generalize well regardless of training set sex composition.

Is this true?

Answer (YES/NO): NO